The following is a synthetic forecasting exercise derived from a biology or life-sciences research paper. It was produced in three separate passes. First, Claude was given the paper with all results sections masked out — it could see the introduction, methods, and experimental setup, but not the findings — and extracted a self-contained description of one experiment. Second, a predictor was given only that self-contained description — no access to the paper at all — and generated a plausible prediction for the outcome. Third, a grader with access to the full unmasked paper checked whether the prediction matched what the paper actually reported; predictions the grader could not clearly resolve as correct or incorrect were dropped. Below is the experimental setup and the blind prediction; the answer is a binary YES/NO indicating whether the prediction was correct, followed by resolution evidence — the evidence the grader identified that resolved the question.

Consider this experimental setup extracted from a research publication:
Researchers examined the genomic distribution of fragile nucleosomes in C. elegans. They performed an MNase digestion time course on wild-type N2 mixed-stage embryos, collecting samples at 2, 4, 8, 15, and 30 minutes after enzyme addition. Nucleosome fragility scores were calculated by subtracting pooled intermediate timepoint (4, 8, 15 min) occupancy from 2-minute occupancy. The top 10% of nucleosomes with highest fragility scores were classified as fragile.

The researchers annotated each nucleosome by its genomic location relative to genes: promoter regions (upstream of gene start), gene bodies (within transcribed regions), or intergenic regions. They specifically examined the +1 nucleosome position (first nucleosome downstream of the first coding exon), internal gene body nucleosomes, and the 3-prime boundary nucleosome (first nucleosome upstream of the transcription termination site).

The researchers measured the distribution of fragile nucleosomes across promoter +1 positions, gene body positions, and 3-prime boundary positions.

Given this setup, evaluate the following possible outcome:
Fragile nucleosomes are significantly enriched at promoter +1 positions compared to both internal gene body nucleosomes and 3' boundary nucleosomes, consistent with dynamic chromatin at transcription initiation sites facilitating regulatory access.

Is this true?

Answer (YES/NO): NO